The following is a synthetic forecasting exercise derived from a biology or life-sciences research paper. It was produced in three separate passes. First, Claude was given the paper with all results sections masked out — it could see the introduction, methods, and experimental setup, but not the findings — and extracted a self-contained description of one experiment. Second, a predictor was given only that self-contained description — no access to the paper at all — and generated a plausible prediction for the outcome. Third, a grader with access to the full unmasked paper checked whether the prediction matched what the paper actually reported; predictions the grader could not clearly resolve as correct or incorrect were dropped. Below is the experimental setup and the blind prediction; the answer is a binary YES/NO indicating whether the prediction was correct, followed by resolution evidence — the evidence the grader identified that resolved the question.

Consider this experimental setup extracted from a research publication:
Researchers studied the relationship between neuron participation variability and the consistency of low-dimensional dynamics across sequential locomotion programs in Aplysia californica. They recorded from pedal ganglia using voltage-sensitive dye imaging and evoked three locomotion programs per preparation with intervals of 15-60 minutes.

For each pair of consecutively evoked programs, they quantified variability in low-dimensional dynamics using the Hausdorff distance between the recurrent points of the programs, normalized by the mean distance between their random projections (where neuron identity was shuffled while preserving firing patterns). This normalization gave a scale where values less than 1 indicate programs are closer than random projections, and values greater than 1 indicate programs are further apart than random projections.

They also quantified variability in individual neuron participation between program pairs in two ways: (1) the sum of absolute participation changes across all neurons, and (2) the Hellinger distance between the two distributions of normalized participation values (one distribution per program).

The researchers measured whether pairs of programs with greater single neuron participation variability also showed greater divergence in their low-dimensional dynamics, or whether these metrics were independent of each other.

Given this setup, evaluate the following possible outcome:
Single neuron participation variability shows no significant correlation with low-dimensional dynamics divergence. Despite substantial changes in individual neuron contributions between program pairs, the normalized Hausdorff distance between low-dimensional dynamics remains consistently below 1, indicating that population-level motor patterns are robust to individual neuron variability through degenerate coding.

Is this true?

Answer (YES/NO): YES